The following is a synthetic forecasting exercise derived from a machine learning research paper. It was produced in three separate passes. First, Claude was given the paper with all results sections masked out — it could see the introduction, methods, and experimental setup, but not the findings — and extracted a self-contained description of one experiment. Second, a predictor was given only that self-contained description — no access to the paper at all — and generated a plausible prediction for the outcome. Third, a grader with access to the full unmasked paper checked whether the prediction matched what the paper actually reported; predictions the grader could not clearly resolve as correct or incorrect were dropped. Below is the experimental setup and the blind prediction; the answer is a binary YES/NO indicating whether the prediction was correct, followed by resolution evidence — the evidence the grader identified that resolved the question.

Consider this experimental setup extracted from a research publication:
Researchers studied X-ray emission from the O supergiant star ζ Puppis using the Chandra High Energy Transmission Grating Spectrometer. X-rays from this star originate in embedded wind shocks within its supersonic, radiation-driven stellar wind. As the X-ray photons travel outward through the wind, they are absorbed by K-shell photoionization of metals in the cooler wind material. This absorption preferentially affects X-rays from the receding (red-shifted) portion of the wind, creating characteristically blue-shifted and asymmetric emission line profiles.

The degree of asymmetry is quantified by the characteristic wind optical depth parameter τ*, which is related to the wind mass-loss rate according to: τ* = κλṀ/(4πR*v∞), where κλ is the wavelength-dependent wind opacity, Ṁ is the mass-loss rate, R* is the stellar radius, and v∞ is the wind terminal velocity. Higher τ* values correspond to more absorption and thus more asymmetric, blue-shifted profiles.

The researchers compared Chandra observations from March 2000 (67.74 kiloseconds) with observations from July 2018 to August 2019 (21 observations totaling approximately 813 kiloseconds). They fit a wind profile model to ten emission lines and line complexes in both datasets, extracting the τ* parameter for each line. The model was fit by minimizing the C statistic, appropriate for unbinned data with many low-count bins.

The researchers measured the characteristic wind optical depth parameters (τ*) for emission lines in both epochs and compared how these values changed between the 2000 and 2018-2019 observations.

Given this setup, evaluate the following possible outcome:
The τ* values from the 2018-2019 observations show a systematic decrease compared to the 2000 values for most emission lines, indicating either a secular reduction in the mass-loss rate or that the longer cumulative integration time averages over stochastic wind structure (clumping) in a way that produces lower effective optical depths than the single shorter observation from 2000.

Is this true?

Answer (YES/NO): NO